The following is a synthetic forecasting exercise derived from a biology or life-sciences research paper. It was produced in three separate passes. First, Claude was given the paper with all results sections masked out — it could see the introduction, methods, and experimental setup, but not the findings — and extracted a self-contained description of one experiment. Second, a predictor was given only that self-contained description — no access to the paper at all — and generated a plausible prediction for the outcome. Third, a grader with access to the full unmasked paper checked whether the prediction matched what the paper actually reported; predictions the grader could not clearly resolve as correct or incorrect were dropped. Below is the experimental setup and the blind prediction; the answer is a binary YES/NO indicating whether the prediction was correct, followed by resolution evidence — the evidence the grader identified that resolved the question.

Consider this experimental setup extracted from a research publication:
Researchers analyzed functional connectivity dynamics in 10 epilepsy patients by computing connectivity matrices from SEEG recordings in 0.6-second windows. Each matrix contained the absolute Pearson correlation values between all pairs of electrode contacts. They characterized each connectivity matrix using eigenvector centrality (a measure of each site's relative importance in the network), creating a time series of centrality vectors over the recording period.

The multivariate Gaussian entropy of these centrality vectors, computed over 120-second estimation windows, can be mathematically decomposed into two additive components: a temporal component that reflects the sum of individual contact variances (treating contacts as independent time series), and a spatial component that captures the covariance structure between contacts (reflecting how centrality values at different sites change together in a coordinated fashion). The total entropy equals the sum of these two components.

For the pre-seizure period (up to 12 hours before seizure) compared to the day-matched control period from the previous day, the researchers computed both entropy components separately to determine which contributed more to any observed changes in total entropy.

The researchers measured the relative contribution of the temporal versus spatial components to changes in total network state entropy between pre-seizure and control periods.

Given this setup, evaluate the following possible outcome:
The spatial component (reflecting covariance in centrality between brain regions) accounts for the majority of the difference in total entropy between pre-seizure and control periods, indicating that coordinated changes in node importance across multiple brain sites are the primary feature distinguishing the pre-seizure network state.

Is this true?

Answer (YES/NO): NO